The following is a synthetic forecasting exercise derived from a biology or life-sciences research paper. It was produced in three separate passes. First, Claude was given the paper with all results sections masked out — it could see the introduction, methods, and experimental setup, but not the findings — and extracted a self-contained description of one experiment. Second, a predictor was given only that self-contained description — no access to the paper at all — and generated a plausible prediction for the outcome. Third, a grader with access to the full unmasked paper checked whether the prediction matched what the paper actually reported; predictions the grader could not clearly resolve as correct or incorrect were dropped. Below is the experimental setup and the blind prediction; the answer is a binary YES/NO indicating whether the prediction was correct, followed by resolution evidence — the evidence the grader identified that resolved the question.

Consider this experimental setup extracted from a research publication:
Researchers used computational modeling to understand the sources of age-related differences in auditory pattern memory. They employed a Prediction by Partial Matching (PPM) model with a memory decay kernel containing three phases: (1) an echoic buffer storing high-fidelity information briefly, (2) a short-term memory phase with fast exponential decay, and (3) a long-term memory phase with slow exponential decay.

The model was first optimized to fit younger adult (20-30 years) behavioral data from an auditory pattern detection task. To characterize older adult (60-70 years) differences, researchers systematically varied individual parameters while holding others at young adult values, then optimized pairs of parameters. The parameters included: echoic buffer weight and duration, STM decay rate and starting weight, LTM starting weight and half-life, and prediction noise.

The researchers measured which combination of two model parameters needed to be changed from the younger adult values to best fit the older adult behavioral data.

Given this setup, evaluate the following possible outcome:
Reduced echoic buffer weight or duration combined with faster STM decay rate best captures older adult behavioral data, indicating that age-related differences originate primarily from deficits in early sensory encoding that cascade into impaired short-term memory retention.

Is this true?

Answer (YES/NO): NO